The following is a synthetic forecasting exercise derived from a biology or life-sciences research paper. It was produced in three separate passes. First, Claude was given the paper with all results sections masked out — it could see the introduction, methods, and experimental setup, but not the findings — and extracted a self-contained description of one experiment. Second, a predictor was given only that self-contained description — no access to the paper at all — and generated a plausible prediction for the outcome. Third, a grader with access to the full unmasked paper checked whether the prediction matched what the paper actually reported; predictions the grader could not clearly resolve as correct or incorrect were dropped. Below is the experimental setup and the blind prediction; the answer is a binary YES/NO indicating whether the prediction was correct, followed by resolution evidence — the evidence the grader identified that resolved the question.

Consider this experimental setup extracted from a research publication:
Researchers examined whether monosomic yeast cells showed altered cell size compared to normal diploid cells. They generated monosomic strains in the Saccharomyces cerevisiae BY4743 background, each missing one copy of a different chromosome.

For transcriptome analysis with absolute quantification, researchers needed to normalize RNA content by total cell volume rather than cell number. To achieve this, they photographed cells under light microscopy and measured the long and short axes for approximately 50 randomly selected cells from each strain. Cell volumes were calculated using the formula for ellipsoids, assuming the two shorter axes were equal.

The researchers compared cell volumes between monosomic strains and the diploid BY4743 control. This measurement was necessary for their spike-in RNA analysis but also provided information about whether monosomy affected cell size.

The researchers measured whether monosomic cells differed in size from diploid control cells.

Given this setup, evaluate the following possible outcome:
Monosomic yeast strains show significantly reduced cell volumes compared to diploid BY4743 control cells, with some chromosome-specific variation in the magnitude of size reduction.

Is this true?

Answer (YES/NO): NO